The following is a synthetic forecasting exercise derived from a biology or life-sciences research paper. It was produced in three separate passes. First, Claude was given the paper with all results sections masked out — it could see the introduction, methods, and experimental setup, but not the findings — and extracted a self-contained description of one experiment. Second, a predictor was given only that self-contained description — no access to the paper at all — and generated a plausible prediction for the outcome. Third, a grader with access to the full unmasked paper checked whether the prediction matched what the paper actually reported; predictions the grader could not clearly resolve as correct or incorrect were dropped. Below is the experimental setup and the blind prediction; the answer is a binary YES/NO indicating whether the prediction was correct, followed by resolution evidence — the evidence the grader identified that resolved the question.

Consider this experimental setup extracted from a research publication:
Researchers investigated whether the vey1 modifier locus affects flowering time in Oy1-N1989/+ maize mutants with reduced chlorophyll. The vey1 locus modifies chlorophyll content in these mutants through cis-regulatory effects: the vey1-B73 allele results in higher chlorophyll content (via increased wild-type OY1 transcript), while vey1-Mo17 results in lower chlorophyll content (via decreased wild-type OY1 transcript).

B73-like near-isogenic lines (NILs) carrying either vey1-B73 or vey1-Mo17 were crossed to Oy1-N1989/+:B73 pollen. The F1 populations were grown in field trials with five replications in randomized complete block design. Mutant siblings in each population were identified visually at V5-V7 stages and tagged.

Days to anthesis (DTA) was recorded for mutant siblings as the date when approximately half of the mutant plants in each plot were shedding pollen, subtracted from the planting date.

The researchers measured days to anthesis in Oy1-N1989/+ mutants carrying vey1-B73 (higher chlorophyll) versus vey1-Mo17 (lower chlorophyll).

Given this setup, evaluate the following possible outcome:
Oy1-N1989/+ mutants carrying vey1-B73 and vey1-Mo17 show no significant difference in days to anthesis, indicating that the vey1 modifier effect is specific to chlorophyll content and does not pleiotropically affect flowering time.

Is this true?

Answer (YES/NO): NO